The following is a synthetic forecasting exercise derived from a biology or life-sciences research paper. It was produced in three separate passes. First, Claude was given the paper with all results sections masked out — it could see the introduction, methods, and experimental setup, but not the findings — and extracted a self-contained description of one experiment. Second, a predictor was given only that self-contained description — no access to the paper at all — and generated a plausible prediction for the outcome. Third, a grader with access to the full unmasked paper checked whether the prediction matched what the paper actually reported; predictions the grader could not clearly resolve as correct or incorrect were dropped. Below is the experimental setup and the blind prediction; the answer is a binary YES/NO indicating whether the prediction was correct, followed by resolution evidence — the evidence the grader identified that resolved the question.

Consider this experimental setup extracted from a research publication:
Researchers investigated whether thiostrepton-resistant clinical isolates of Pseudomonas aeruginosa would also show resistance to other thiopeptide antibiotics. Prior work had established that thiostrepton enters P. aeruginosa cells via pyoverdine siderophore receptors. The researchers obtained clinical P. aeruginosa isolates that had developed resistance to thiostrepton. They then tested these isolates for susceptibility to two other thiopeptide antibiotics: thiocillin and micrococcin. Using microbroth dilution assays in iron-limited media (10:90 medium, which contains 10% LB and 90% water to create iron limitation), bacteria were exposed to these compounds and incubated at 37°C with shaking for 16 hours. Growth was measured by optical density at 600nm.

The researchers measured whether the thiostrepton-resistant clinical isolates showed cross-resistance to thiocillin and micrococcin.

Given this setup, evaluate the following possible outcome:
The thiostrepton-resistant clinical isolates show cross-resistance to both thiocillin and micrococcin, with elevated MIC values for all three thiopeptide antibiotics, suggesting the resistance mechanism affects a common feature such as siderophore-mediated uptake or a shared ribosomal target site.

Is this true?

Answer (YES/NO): NO